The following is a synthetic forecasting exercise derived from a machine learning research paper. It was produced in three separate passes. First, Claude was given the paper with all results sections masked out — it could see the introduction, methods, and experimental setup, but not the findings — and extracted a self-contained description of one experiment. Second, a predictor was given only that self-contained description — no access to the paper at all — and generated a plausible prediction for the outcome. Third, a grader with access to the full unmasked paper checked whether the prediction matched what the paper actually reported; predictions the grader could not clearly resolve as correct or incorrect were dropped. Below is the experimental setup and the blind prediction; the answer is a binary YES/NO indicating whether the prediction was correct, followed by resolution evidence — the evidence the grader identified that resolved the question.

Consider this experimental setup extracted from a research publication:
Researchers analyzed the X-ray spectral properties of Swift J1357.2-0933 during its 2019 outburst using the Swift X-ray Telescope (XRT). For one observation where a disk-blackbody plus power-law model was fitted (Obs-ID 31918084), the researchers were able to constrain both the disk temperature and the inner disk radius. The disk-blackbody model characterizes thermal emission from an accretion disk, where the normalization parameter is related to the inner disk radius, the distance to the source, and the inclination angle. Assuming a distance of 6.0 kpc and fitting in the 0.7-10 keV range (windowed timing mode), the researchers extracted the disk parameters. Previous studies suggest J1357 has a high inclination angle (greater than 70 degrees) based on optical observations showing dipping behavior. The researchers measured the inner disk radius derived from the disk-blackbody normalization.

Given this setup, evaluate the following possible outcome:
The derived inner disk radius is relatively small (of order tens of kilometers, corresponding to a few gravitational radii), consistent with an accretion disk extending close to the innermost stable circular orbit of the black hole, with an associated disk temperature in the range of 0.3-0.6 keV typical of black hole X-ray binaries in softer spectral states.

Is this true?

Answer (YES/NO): NO